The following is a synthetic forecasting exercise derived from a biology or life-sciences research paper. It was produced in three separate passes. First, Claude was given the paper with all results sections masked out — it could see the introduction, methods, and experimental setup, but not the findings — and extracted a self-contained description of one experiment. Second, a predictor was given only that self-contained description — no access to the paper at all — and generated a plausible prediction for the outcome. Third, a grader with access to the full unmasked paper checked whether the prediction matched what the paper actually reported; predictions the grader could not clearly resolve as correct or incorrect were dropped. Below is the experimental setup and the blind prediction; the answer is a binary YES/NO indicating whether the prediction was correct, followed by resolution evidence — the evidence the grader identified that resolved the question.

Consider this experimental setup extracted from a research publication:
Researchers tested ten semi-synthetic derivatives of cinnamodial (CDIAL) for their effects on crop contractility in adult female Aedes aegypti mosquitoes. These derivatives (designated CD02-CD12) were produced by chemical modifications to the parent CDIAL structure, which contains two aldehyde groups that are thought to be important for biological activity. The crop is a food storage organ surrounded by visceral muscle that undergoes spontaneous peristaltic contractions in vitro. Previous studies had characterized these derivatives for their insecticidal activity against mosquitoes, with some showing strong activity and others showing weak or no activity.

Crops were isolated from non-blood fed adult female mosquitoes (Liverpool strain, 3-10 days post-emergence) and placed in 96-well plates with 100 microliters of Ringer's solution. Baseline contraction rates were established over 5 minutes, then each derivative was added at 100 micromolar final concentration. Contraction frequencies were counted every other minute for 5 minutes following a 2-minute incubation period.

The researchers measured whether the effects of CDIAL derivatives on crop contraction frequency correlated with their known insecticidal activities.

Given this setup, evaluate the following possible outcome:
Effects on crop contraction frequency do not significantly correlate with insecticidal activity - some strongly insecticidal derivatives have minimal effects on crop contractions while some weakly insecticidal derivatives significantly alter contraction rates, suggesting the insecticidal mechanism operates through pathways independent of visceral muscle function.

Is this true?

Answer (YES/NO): NO